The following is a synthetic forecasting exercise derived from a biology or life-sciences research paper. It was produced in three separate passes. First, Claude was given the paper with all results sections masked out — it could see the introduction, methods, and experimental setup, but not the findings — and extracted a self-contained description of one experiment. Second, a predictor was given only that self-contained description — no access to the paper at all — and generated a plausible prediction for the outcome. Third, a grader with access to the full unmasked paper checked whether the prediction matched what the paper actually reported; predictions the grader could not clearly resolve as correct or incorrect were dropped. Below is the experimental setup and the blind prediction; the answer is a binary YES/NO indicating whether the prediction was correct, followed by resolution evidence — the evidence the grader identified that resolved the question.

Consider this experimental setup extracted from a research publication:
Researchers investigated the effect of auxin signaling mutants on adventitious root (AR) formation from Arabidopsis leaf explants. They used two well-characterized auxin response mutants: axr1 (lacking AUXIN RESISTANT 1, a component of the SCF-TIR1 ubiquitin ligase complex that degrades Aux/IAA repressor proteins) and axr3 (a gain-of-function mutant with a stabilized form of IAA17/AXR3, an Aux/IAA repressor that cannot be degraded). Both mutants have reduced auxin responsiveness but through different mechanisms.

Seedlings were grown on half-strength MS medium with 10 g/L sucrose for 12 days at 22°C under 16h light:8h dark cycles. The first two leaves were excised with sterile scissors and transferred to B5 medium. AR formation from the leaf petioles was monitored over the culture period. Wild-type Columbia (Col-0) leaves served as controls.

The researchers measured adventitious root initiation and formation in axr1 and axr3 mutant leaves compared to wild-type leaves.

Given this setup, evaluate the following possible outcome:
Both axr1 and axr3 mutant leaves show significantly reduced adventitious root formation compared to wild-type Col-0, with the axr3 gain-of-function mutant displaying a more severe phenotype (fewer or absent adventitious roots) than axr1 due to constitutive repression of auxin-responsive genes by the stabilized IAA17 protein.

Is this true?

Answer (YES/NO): NO